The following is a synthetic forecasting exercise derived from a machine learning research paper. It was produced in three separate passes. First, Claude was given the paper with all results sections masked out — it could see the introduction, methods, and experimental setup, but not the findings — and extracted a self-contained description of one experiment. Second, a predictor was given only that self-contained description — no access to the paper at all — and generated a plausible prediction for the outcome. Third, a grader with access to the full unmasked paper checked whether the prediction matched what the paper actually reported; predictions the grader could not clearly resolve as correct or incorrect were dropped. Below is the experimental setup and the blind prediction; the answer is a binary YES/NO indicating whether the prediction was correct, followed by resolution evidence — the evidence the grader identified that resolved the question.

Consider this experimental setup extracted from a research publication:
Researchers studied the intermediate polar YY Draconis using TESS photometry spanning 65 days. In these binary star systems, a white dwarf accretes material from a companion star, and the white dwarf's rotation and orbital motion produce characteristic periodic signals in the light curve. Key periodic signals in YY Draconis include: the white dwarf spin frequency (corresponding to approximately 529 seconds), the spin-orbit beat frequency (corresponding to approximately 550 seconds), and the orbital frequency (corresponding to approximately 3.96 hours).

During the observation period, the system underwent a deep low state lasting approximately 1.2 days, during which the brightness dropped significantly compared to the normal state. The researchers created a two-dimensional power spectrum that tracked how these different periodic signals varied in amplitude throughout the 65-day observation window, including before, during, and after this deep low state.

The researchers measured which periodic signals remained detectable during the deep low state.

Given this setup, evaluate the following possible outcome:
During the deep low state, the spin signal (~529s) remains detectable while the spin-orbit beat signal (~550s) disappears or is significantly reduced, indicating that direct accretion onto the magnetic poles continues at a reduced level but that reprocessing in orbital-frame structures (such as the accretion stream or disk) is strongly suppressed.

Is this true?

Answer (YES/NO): NO